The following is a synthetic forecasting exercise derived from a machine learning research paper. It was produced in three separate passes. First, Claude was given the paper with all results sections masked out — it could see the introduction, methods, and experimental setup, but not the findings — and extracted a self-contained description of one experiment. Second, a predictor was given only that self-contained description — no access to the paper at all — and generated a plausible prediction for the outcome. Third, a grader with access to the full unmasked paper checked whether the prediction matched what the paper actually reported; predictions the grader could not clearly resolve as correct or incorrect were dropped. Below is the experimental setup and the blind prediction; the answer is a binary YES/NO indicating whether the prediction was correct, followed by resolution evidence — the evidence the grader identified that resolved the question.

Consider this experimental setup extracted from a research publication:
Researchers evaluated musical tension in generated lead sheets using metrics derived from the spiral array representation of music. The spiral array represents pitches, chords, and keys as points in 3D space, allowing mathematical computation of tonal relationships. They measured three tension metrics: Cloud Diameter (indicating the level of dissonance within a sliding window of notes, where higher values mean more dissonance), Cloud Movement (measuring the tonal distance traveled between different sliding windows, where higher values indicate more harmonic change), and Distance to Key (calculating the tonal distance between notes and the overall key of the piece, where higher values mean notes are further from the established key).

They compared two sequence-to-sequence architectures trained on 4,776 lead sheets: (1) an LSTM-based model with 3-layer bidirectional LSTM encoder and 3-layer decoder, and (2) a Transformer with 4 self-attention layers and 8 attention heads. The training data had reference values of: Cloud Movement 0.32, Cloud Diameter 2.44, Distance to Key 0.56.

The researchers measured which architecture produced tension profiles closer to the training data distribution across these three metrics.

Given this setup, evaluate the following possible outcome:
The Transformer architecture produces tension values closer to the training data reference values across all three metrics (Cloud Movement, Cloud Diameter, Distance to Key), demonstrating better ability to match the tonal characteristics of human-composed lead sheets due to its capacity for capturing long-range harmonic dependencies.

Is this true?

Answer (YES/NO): NO